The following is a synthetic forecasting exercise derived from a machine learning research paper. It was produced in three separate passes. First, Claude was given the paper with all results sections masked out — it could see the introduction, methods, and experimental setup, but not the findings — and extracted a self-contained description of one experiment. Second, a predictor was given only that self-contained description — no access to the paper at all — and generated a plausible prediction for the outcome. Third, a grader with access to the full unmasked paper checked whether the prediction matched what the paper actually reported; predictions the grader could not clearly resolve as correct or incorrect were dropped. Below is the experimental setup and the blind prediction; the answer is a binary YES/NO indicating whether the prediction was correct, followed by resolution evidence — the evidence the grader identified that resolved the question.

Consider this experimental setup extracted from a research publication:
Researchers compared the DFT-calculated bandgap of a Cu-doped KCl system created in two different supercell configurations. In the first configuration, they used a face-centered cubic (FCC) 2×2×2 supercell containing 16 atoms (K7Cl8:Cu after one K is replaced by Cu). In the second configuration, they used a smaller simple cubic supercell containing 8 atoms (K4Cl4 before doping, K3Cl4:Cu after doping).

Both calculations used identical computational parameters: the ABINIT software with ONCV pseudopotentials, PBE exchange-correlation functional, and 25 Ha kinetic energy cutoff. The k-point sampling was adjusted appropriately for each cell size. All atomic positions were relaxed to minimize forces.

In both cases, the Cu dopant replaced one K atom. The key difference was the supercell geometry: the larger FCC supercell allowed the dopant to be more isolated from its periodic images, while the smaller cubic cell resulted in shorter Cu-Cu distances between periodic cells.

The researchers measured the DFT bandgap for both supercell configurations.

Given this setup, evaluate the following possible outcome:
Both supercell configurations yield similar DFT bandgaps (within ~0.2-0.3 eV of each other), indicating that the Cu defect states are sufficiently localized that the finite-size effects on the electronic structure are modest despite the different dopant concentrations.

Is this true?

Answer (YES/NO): NO